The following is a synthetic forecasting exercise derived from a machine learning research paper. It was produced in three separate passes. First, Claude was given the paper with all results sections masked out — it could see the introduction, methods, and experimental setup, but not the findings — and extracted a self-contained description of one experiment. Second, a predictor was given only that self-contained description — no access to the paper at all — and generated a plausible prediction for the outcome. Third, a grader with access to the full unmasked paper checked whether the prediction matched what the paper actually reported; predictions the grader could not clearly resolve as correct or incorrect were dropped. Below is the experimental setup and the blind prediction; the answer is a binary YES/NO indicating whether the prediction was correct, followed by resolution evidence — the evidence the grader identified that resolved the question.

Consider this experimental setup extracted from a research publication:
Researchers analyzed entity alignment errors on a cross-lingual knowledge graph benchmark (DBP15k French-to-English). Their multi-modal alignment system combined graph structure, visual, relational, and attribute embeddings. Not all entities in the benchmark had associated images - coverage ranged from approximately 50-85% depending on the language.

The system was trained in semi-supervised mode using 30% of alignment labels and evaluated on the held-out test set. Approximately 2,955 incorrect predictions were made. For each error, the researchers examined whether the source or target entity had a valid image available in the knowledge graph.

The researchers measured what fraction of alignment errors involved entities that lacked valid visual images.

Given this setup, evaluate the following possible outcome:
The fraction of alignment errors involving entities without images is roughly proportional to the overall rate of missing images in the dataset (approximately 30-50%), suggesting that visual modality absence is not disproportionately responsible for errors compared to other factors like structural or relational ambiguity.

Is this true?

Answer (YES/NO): NO